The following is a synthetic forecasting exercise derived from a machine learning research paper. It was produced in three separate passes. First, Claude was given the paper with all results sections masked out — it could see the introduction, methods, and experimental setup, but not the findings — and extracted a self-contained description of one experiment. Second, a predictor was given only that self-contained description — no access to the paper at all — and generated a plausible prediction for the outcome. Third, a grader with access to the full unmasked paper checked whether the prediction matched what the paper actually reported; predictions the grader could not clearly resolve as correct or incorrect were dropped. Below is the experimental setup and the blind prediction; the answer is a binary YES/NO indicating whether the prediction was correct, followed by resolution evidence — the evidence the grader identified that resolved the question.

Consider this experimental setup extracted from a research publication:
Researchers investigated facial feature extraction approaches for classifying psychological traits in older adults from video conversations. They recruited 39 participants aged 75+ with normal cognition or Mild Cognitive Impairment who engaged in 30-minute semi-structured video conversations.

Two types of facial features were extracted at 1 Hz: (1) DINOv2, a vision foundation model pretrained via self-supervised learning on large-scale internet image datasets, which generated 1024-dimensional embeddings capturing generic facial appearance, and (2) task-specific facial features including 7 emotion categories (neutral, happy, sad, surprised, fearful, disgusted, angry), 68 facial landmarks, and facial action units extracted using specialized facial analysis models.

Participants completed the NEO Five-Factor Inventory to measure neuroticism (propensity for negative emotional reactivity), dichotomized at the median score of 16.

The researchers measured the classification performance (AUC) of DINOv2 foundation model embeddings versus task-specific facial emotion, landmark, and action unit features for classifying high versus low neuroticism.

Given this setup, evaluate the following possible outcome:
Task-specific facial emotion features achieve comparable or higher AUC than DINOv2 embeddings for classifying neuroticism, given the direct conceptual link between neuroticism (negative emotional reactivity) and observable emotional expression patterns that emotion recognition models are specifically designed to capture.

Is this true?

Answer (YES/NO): YES